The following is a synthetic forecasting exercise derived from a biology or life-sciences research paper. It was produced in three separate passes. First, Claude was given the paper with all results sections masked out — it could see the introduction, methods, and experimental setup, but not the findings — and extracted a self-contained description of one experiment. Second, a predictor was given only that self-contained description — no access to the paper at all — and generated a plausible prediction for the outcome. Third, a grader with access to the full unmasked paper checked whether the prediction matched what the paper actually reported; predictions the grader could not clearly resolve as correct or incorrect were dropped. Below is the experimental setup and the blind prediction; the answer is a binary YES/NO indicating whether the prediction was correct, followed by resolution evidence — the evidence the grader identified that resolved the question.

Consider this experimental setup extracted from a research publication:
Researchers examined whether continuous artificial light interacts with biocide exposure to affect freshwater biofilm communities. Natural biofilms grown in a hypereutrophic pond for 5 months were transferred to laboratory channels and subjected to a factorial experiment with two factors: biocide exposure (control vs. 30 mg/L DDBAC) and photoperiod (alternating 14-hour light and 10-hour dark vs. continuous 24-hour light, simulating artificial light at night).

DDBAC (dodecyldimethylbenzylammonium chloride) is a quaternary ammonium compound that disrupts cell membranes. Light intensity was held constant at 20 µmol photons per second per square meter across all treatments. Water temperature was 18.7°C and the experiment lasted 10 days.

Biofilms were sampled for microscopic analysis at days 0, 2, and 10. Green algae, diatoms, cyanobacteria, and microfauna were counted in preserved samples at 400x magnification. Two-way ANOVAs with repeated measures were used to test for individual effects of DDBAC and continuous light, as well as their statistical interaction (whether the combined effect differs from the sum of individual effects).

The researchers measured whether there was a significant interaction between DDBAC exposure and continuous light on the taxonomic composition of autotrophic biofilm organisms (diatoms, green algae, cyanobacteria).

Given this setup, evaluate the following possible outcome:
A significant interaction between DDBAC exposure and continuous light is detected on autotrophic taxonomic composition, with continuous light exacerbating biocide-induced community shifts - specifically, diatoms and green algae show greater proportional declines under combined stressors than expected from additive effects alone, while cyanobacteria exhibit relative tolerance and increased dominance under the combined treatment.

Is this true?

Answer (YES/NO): NO